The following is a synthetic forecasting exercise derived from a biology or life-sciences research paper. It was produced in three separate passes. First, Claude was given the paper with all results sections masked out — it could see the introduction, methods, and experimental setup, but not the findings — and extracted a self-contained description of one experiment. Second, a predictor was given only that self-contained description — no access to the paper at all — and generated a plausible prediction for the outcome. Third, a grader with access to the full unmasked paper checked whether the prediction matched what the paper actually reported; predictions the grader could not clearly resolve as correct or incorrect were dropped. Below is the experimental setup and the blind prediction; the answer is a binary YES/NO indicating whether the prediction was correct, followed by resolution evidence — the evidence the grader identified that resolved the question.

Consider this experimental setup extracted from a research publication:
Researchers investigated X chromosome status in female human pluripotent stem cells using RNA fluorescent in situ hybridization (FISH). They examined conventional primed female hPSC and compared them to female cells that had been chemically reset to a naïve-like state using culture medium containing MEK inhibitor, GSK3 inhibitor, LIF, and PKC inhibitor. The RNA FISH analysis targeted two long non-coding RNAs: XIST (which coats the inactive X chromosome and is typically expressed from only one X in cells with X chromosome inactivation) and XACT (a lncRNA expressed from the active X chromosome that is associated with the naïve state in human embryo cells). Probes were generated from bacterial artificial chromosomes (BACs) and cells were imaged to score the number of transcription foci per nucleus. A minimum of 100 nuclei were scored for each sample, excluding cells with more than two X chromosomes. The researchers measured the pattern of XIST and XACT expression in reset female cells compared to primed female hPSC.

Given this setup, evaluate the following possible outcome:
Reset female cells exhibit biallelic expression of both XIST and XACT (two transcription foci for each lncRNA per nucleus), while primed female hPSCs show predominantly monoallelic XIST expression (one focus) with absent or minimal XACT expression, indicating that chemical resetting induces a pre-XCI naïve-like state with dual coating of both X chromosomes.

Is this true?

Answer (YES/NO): NO